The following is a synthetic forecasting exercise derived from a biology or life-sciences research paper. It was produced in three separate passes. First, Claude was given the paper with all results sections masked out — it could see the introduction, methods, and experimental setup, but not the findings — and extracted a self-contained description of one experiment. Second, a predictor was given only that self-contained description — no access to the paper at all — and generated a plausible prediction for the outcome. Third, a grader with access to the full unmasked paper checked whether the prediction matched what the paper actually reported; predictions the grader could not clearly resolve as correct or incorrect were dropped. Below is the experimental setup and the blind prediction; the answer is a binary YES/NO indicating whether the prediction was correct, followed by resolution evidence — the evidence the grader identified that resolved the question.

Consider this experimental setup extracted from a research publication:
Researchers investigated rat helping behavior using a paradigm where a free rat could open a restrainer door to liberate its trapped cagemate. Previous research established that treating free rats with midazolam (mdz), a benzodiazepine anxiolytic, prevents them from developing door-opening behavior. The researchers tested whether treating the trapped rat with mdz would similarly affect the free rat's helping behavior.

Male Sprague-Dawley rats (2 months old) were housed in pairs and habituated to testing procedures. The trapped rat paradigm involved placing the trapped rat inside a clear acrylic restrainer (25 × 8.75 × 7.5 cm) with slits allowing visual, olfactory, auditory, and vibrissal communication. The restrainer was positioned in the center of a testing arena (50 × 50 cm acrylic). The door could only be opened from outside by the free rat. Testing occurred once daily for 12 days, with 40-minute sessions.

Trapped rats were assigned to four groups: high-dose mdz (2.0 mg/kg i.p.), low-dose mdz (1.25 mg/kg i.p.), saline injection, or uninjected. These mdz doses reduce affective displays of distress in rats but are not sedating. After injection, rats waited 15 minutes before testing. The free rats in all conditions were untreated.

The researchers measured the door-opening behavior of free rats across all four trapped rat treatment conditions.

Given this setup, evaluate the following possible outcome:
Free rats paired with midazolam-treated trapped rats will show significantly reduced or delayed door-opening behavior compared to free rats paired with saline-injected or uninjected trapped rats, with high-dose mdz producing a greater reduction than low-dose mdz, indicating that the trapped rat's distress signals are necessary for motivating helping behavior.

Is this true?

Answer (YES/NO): NO